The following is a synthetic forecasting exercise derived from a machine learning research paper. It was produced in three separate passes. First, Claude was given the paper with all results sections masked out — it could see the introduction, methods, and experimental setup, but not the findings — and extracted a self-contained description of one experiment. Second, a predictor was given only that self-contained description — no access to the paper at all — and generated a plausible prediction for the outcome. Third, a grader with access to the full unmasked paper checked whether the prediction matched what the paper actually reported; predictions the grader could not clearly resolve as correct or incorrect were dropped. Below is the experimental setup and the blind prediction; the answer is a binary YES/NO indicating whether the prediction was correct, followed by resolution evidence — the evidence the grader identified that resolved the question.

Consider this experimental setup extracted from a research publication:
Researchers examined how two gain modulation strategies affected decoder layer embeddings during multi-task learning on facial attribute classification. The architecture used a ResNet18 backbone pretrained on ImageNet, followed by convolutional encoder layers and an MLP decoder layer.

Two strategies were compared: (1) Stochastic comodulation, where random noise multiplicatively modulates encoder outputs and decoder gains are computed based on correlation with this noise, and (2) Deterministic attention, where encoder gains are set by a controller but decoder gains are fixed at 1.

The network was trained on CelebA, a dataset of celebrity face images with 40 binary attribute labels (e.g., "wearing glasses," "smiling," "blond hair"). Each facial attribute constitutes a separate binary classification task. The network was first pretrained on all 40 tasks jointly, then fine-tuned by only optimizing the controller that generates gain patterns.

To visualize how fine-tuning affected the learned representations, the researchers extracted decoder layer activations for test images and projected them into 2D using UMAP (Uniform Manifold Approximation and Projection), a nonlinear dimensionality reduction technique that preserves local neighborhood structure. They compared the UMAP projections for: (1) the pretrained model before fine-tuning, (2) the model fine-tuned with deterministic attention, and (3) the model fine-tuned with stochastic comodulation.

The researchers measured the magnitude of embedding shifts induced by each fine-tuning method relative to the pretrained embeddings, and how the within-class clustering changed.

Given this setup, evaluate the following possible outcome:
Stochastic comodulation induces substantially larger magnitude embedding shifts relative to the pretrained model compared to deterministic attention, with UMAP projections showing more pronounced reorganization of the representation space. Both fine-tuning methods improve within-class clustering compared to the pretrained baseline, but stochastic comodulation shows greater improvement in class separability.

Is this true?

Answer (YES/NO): NO